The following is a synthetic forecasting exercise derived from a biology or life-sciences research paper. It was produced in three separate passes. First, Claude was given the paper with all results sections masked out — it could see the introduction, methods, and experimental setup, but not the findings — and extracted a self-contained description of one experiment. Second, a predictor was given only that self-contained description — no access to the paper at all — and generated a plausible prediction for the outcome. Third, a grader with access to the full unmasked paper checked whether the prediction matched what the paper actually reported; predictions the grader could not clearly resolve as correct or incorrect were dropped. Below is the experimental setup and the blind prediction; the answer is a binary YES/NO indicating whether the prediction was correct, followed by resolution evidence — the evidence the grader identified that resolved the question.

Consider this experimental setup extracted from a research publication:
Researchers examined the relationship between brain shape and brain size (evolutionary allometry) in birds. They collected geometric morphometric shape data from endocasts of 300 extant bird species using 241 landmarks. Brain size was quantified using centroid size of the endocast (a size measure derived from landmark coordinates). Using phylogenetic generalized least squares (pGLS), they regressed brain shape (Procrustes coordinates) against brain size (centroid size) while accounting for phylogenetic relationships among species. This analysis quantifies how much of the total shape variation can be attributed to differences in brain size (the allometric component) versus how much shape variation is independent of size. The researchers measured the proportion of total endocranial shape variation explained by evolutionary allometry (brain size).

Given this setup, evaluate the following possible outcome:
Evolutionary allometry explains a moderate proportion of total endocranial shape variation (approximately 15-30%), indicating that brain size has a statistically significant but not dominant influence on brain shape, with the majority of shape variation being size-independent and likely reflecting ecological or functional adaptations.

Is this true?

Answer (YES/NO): NO